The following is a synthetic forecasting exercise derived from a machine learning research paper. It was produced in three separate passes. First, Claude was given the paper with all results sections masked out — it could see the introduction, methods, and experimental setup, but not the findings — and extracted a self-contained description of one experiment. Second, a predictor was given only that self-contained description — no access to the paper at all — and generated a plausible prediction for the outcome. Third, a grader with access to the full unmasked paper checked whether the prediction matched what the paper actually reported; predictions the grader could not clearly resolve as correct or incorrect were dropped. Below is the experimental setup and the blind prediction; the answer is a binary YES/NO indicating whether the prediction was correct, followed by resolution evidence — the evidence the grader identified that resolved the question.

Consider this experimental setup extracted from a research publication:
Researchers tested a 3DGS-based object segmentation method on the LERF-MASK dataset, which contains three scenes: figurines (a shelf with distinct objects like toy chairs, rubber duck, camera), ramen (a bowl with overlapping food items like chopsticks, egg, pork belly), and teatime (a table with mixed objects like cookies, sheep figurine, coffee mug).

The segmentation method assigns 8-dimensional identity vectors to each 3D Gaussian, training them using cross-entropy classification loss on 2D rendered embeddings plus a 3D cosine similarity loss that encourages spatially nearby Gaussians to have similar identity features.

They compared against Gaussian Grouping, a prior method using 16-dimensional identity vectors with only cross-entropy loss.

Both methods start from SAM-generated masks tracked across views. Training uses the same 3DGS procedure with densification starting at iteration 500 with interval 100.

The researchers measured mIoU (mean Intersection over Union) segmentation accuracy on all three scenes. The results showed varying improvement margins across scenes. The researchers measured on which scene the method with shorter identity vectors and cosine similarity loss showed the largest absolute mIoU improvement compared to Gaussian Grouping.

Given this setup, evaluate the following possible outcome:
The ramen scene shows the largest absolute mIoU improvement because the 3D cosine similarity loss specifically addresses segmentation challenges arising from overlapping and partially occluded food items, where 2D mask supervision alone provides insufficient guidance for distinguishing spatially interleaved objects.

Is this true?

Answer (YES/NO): YES